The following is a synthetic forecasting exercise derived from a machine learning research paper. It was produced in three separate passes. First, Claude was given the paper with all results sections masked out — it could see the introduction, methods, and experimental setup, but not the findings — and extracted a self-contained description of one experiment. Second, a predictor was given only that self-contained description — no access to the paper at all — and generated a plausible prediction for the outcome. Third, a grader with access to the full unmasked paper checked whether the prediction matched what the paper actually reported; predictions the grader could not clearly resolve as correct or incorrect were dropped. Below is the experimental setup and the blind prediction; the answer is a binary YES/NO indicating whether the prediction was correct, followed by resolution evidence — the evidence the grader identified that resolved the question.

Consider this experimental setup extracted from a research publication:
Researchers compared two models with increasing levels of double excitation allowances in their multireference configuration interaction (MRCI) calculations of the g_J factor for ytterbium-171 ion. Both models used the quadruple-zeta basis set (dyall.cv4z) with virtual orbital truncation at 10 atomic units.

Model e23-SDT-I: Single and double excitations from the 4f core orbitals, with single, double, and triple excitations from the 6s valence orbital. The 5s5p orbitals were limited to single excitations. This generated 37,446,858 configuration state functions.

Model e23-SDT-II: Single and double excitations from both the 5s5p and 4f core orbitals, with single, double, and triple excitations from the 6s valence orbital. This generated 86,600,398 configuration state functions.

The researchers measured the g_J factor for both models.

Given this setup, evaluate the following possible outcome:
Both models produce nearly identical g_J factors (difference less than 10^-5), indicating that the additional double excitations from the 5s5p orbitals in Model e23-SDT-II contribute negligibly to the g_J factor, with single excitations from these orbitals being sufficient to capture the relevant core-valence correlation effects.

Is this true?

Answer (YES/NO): NO